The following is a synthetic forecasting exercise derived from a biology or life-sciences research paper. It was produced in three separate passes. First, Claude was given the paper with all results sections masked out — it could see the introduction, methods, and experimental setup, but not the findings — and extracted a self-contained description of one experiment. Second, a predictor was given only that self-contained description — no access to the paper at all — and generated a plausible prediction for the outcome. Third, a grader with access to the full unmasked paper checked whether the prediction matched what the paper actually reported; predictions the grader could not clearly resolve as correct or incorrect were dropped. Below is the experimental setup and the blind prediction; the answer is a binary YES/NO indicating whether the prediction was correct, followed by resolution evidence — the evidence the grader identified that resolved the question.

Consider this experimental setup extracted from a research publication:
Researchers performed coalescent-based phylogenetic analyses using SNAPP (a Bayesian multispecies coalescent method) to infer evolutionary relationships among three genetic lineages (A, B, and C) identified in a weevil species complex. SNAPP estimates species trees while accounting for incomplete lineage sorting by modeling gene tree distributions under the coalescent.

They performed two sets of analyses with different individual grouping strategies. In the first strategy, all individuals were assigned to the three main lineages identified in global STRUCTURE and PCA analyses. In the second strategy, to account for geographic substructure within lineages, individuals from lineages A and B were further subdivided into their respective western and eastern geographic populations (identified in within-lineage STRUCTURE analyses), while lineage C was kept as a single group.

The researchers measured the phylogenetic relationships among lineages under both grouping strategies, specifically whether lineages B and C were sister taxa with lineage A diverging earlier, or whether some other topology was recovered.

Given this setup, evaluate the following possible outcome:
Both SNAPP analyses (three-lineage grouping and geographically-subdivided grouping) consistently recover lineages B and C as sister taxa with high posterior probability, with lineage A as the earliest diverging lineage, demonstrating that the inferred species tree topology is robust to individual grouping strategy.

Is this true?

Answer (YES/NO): YES